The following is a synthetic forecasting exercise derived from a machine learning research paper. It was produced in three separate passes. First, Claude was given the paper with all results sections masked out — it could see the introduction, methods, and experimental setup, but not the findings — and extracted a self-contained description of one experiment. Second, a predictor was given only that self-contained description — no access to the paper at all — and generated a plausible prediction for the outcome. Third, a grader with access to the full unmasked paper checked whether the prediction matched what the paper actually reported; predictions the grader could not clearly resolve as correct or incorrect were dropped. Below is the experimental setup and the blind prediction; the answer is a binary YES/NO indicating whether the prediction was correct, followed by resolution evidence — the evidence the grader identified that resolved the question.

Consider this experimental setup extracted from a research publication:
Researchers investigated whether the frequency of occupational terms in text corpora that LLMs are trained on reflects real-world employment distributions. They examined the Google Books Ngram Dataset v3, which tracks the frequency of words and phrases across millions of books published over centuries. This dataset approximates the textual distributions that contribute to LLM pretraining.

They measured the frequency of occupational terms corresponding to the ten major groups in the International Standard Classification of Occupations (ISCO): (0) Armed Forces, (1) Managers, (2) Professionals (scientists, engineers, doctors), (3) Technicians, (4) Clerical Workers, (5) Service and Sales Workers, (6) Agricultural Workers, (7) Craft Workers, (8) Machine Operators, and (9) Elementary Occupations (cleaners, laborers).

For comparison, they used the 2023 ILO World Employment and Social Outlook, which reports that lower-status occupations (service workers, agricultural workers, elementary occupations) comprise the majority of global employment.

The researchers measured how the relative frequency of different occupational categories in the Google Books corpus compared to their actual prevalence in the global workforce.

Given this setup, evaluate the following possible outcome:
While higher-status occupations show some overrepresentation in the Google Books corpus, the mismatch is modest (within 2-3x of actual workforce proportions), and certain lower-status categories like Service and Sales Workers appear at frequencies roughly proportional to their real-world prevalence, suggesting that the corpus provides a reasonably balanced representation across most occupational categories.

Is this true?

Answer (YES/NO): NO